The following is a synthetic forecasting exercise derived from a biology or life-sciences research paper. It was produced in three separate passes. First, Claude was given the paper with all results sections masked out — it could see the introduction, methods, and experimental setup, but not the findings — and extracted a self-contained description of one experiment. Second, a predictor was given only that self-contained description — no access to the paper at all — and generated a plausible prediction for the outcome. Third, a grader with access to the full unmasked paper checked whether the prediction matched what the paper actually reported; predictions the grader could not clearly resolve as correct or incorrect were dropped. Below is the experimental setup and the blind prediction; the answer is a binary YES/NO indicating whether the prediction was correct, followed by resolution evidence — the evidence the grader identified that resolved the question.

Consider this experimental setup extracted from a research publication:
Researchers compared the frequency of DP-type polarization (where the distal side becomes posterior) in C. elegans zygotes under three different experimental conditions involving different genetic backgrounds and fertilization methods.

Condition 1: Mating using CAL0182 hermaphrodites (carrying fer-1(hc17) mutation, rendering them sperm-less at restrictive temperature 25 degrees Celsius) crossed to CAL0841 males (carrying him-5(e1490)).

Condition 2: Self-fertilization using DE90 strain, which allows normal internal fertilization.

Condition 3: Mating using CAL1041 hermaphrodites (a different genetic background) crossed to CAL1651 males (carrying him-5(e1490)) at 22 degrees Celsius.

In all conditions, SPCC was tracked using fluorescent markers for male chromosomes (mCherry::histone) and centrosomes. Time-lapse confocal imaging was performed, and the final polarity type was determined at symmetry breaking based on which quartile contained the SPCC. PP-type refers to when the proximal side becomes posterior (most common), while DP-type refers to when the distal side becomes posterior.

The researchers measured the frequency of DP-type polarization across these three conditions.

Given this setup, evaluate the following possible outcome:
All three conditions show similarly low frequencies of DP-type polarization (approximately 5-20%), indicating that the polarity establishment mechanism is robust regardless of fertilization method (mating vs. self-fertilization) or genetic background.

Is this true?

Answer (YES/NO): NO